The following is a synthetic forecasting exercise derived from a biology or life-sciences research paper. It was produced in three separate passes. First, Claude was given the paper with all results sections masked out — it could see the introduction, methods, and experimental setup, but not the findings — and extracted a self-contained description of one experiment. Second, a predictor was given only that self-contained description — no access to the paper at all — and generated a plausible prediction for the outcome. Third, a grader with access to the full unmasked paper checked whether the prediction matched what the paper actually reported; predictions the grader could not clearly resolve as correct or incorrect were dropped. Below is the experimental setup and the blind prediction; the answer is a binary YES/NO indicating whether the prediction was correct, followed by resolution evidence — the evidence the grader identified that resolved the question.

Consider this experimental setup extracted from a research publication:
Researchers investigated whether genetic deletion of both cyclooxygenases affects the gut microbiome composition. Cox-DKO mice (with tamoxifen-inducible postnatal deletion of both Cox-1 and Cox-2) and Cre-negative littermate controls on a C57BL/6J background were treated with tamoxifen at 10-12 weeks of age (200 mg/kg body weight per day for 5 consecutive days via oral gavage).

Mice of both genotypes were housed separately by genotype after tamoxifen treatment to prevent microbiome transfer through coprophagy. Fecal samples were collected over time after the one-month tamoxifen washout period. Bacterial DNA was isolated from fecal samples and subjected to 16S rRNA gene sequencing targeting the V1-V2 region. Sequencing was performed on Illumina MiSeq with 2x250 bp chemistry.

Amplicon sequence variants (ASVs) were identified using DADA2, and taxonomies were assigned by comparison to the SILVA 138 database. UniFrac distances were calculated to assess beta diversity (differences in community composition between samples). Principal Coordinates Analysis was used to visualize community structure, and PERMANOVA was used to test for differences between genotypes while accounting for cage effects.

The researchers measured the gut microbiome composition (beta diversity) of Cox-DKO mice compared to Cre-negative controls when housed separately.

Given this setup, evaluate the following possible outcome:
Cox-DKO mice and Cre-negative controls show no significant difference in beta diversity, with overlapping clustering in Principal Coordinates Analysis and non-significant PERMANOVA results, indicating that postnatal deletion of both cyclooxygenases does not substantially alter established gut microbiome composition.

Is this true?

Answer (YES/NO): NO